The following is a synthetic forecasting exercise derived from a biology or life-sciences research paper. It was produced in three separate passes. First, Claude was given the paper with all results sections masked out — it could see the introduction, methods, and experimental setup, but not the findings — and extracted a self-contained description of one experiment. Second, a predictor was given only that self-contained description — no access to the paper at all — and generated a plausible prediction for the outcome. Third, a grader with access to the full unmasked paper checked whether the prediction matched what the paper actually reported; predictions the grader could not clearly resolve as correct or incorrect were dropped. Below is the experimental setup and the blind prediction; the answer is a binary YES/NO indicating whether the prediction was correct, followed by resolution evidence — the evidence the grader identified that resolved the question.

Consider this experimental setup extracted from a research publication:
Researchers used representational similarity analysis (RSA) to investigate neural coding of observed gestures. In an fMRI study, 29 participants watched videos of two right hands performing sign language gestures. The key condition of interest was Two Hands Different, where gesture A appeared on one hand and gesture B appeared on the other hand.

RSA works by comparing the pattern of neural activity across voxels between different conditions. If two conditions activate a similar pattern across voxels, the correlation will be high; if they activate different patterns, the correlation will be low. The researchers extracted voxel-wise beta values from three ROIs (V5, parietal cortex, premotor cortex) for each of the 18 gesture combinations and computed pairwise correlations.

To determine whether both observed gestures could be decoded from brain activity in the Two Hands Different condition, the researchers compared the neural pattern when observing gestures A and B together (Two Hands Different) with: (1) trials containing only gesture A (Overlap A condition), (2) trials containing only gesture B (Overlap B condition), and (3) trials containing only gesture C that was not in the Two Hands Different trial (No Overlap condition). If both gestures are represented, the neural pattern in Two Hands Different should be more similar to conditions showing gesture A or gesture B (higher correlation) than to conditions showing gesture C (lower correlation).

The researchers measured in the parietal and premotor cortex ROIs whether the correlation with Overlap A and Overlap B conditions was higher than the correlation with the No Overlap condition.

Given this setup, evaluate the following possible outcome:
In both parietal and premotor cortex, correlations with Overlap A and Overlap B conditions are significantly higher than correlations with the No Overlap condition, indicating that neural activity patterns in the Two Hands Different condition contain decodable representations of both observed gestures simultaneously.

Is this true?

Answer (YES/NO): YES